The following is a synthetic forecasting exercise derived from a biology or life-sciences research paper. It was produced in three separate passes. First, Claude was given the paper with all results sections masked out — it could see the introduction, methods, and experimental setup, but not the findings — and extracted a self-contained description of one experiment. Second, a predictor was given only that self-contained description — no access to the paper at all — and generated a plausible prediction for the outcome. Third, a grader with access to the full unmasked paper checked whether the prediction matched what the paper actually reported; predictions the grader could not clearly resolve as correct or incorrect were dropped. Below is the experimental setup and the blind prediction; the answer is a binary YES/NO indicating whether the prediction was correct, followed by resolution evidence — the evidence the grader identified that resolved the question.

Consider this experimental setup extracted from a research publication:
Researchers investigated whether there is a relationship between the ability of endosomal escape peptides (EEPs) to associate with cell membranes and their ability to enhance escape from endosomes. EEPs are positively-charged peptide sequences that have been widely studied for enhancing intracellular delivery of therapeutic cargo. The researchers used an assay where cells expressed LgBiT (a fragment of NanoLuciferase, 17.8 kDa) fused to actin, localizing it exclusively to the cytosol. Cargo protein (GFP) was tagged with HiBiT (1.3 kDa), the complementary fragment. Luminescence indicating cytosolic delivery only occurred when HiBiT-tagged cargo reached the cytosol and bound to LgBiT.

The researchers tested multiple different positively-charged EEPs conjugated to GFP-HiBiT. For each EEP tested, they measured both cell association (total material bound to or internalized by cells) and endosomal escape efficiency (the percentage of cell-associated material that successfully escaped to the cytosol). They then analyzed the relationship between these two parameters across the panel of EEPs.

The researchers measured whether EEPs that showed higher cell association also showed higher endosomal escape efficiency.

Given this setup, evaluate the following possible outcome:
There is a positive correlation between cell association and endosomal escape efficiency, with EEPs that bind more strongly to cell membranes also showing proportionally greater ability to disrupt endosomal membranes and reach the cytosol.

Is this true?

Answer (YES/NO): NO